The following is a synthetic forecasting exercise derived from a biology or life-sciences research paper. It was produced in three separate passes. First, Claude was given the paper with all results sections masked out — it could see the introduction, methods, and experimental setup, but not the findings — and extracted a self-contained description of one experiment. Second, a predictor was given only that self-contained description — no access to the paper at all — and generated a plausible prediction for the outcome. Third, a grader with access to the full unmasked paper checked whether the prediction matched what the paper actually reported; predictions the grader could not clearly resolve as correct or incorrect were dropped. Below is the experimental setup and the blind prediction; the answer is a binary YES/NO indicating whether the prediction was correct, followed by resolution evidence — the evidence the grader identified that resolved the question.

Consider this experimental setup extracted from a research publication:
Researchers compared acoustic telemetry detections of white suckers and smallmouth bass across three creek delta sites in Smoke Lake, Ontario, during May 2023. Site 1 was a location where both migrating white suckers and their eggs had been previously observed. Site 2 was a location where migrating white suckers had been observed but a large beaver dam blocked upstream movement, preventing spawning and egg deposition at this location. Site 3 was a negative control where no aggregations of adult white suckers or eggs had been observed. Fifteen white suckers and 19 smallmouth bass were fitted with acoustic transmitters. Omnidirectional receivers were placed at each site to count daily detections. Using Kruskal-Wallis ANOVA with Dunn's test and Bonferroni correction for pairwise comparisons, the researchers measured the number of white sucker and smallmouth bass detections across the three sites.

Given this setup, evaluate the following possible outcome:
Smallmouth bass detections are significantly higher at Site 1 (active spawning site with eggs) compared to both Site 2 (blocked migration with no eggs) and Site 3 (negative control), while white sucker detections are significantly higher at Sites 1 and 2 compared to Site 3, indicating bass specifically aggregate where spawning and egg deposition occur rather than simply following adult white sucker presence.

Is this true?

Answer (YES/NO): NO